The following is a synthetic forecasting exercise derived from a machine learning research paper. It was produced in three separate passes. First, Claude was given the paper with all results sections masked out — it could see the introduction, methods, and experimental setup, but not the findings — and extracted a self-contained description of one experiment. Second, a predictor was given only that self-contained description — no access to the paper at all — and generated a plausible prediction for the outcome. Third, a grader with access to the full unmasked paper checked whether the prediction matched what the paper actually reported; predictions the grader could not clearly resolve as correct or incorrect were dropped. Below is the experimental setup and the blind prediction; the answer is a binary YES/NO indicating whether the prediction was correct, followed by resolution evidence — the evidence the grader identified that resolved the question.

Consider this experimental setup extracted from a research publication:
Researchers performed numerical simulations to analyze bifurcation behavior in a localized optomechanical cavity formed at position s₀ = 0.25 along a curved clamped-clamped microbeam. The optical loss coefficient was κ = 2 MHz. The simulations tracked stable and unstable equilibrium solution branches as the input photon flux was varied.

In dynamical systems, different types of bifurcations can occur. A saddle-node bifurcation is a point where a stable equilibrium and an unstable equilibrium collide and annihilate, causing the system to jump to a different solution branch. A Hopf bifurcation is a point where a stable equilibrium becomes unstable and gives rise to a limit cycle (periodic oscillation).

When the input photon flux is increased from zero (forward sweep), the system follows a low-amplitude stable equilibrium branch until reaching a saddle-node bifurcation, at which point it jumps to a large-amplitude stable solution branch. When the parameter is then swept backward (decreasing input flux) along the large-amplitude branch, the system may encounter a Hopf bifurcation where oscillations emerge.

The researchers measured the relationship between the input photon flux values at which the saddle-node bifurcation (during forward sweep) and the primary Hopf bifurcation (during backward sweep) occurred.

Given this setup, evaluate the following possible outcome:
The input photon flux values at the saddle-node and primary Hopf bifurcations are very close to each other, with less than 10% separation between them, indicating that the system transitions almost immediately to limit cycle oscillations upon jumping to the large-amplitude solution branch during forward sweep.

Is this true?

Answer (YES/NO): NO